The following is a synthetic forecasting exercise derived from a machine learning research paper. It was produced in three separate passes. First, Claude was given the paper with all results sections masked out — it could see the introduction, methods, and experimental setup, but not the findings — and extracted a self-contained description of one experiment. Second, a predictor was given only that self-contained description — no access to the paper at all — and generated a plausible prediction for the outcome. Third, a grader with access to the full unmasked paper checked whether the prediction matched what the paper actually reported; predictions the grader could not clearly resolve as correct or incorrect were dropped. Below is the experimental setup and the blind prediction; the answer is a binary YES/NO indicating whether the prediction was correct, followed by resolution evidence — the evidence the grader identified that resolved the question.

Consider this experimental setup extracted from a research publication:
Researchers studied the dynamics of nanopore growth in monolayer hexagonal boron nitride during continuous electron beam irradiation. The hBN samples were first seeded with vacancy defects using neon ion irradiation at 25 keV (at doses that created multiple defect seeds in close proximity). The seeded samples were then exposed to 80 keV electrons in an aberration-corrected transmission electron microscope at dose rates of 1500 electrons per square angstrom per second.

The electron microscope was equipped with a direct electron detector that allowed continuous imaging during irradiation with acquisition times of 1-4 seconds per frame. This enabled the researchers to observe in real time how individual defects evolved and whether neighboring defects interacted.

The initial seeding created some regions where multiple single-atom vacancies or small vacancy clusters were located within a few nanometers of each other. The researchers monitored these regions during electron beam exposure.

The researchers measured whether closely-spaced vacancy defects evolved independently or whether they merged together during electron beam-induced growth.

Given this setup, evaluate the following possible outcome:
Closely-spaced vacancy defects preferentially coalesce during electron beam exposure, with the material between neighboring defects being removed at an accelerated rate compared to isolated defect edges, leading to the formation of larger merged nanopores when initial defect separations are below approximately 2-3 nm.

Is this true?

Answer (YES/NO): YES